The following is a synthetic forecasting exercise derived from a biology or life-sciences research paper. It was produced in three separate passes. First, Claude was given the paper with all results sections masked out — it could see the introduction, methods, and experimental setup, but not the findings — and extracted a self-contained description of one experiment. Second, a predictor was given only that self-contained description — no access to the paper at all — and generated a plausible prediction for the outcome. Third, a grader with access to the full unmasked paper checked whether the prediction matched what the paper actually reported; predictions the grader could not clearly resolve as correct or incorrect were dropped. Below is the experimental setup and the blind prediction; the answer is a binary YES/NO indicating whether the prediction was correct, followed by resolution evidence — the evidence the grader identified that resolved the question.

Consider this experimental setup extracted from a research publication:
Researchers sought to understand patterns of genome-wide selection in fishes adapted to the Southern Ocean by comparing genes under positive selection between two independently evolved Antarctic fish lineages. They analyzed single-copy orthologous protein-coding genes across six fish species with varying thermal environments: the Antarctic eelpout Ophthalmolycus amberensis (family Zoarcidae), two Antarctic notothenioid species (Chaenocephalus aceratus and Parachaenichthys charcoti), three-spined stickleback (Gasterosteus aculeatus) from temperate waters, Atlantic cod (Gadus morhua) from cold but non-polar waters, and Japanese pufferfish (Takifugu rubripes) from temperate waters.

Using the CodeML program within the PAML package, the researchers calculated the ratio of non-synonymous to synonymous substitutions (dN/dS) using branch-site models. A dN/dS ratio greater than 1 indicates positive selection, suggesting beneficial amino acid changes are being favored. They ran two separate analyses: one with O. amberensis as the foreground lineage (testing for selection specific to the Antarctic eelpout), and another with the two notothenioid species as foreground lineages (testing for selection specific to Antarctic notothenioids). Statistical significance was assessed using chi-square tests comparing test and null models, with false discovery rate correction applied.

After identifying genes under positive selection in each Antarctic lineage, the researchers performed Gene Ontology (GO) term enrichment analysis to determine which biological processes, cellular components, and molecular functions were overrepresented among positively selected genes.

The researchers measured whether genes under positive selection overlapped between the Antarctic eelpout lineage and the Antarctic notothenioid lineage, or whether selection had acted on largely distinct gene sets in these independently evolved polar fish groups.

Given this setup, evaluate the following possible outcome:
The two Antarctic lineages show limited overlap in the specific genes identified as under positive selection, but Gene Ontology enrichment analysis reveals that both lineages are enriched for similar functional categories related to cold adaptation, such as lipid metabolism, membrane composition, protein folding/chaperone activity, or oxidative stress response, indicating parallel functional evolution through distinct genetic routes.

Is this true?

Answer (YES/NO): NO